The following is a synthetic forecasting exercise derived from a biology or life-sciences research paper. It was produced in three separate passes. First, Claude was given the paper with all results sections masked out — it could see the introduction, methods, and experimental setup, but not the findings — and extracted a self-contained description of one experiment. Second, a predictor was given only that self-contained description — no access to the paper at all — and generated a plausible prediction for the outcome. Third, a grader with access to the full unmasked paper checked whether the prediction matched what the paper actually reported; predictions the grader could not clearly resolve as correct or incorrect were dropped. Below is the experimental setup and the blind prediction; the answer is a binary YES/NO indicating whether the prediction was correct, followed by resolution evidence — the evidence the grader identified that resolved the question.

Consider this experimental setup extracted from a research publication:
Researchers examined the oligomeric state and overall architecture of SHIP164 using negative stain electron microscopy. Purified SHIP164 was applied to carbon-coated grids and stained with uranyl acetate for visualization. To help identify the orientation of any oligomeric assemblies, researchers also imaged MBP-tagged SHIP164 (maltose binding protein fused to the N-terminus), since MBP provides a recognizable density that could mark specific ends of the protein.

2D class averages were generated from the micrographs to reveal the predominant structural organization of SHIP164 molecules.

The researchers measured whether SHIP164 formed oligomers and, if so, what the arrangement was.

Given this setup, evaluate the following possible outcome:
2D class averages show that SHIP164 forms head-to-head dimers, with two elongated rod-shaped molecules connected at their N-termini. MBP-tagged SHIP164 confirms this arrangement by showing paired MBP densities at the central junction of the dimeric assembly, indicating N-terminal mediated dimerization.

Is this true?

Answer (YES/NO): NO